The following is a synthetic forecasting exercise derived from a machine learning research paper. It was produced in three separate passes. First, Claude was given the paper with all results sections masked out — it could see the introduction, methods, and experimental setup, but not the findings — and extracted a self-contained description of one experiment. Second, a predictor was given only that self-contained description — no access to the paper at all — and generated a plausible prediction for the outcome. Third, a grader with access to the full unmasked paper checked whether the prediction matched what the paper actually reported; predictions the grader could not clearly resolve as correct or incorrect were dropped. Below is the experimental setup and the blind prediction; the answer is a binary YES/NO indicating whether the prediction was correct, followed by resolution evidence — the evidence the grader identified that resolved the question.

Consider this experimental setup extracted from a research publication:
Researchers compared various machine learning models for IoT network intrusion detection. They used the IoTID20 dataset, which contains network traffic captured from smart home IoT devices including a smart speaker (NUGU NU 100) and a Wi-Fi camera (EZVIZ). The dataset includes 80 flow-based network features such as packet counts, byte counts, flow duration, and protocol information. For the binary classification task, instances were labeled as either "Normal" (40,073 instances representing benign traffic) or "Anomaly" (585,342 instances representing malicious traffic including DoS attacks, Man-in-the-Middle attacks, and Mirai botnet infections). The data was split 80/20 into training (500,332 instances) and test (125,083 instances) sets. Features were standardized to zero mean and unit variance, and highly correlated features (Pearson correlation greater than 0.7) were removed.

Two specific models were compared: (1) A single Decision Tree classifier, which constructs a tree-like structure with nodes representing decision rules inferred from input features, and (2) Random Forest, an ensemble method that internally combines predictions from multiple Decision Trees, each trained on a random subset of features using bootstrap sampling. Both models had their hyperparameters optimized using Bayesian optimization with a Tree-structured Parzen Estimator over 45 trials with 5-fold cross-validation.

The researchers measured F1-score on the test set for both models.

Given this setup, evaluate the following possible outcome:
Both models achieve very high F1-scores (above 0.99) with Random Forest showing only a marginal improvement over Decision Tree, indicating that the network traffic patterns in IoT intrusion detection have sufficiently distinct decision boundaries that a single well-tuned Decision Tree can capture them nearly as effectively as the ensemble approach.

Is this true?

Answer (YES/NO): NO